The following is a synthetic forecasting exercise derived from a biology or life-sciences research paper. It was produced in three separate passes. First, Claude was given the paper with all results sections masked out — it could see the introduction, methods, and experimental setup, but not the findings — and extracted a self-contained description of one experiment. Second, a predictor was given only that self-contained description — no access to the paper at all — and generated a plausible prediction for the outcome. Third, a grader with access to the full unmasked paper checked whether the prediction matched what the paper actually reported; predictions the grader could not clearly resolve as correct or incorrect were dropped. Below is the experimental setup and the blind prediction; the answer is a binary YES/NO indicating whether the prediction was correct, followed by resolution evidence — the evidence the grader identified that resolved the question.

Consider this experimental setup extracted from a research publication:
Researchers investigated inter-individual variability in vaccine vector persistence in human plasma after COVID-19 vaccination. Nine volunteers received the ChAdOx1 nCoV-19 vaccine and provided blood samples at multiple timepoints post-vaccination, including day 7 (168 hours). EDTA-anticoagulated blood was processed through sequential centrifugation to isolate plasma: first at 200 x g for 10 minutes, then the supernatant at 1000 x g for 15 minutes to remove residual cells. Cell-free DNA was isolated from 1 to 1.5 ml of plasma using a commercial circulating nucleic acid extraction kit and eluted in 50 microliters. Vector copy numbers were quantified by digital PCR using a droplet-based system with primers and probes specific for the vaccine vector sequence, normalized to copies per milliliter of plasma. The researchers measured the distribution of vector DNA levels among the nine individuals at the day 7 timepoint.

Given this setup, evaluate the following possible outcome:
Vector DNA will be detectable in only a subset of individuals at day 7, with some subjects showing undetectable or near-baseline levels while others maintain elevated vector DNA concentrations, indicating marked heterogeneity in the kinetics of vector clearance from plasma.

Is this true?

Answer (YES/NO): NO